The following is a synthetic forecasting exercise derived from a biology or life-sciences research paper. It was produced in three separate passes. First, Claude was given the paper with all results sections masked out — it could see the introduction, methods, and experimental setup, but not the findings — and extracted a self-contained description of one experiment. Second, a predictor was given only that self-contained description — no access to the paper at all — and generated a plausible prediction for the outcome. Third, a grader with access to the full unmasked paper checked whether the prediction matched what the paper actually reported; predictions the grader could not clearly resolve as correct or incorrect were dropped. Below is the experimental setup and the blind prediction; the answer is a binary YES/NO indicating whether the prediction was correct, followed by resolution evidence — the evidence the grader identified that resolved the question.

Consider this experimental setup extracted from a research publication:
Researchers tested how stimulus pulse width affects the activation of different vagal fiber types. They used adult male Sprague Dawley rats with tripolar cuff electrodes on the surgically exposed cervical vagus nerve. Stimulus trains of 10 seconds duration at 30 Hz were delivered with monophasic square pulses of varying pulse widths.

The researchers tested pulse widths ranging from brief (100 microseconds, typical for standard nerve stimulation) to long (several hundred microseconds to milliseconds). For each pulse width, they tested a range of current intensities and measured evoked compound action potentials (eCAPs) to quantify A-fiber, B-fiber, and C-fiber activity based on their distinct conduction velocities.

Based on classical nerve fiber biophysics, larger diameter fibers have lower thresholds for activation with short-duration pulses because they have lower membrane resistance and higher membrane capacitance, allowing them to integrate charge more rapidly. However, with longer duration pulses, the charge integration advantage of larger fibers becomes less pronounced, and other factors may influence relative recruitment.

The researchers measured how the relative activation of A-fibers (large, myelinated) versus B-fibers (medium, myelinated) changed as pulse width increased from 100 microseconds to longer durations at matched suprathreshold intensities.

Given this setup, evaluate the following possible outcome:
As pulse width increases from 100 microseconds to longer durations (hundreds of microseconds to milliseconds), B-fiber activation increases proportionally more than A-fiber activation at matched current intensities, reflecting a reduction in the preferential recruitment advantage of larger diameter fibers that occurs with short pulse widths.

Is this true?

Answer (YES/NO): NO